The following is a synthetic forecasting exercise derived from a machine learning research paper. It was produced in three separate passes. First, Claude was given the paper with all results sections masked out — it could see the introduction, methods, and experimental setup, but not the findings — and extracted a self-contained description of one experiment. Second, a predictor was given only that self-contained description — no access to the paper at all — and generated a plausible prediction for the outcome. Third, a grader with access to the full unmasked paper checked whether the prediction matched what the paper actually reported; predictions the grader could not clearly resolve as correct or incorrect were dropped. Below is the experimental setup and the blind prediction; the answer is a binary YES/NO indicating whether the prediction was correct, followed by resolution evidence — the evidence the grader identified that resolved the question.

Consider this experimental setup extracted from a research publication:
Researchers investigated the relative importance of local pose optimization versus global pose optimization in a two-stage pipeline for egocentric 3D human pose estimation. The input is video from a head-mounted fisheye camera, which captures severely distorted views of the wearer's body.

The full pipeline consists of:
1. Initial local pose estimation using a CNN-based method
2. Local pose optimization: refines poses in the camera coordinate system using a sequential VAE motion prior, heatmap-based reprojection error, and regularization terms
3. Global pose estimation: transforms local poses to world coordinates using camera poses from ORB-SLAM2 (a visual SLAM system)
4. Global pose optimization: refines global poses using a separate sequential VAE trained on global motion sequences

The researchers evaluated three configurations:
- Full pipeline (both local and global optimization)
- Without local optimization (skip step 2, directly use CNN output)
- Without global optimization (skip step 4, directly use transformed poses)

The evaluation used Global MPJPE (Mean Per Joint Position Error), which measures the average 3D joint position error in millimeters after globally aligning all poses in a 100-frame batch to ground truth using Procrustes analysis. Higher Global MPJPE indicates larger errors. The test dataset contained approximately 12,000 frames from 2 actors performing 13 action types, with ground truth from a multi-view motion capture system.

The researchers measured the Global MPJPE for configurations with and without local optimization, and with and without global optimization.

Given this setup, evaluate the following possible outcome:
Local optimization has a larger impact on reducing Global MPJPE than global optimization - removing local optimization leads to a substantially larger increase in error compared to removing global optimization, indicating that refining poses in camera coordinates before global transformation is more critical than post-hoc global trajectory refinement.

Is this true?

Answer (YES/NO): YES